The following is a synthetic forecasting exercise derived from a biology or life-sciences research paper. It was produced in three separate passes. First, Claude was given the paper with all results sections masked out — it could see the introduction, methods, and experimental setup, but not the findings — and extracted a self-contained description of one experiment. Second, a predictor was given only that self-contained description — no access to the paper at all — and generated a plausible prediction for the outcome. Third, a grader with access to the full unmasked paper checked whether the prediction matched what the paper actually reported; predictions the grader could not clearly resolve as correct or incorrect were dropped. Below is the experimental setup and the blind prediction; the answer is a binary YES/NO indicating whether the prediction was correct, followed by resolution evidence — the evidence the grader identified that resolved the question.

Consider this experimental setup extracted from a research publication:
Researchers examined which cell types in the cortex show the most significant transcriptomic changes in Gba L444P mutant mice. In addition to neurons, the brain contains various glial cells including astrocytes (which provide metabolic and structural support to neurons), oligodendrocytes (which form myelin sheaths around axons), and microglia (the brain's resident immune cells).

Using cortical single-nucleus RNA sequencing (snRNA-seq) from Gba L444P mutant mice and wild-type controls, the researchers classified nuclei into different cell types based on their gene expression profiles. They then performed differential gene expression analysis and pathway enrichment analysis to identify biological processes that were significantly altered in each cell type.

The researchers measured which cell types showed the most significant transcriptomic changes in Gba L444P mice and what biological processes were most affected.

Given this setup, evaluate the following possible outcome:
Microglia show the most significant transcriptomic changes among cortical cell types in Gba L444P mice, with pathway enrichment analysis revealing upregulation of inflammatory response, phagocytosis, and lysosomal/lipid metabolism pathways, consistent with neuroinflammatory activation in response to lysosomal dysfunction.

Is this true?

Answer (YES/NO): NO